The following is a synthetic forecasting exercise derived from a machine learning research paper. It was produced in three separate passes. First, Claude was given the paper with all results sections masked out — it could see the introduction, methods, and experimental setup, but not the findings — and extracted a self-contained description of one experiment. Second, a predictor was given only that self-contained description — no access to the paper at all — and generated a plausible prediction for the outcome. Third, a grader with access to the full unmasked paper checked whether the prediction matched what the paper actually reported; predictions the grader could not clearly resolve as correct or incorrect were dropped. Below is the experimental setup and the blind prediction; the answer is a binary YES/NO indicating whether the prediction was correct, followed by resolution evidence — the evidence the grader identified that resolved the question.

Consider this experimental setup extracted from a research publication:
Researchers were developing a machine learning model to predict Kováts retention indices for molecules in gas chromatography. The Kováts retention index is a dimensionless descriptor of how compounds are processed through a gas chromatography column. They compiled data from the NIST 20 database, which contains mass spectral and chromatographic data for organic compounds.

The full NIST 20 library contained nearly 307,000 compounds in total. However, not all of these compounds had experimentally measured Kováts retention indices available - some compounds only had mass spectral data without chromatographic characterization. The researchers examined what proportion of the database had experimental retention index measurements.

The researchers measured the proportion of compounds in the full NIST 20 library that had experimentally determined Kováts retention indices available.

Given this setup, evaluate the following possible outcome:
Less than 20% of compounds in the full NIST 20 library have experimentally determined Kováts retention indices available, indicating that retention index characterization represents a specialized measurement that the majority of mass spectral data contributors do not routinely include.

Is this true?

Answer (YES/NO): NO